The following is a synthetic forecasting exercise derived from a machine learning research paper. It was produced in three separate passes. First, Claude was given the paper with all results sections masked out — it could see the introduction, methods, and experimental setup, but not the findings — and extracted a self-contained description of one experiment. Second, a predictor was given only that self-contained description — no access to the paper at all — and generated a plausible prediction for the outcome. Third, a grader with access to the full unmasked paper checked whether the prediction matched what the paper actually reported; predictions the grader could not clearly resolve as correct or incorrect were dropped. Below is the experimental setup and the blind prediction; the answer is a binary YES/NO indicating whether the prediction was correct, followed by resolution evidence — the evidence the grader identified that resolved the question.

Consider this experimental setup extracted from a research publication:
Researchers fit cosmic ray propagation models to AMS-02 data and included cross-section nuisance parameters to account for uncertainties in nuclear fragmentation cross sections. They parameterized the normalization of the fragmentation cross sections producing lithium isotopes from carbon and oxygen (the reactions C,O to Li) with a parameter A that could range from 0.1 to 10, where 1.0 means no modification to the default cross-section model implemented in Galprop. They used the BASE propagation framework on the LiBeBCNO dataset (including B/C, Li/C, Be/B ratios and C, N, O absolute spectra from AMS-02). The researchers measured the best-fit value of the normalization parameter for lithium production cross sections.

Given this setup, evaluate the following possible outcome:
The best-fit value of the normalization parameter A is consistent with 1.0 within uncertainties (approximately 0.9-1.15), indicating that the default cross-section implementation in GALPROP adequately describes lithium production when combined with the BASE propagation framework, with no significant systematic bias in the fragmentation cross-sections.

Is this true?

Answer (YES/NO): NO